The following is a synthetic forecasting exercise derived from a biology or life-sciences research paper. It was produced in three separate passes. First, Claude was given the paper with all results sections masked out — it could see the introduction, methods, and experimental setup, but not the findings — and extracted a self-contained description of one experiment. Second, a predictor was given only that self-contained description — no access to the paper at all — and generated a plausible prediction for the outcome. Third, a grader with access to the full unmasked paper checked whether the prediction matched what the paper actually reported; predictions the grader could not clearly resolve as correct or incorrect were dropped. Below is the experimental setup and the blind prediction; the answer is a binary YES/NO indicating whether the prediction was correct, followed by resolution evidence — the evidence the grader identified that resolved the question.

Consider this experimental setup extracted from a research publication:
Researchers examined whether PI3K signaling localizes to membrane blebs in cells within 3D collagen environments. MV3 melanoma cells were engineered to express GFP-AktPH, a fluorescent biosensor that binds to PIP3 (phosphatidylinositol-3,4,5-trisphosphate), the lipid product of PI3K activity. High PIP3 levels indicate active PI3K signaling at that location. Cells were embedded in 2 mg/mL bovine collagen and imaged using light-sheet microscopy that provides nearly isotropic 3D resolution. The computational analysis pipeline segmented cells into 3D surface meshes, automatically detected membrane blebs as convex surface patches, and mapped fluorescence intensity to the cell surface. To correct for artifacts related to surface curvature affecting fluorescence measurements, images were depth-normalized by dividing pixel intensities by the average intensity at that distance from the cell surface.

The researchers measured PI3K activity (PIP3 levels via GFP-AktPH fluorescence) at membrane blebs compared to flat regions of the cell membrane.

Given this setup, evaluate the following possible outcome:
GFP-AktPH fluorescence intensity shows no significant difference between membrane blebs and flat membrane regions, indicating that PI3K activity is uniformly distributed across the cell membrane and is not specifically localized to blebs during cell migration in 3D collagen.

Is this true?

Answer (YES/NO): NO